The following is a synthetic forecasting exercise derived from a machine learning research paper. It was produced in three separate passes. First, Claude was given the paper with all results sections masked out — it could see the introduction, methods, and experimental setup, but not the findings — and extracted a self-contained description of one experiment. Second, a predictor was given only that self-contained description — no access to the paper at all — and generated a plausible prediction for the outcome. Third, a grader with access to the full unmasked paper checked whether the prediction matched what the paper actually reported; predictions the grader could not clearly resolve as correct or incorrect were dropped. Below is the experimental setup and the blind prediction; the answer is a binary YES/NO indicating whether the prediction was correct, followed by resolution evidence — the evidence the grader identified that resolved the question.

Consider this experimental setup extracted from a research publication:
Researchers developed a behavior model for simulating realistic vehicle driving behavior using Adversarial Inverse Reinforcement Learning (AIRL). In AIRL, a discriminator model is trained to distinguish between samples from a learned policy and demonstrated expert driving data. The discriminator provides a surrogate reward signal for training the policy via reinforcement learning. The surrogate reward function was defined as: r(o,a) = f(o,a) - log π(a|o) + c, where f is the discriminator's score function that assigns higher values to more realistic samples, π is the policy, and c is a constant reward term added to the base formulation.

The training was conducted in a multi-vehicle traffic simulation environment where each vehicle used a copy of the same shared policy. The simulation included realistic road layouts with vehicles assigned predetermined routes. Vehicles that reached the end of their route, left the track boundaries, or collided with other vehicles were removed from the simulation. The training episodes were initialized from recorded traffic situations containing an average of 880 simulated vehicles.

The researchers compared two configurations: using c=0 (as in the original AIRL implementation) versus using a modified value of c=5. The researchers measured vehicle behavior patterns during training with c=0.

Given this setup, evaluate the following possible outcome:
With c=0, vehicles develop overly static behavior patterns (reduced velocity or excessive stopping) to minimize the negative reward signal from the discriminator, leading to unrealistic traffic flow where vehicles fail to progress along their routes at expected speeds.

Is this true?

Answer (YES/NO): NO